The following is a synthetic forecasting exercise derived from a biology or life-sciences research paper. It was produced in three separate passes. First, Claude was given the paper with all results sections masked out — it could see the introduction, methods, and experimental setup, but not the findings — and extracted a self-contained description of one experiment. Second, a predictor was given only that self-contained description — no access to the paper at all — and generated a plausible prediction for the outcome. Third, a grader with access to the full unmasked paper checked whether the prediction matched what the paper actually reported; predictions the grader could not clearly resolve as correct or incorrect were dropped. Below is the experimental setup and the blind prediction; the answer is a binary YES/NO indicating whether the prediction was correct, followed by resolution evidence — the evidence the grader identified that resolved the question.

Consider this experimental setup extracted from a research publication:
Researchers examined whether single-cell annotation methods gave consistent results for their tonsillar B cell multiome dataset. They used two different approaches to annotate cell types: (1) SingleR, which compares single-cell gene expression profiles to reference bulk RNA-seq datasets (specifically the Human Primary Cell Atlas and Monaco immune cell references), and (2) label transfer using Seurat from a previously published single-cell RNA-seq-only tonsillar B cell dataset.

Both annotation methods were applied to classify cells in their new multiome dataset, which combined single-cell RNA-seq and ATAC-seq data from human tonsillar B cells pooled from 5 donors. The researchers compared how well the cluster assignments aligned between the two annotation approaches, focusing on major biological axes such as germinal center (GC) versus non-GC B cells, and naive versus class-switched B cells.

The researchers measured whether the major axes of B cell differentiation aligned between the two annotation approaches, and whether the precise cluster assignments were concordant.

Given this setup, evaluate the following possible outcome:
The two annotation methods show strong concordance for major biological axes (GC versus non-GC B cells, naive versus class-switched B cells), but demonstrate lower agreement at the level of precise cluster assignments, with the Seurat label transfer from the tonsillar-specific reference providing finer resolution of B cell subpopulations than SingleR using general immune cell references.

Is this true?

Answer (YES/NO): NO